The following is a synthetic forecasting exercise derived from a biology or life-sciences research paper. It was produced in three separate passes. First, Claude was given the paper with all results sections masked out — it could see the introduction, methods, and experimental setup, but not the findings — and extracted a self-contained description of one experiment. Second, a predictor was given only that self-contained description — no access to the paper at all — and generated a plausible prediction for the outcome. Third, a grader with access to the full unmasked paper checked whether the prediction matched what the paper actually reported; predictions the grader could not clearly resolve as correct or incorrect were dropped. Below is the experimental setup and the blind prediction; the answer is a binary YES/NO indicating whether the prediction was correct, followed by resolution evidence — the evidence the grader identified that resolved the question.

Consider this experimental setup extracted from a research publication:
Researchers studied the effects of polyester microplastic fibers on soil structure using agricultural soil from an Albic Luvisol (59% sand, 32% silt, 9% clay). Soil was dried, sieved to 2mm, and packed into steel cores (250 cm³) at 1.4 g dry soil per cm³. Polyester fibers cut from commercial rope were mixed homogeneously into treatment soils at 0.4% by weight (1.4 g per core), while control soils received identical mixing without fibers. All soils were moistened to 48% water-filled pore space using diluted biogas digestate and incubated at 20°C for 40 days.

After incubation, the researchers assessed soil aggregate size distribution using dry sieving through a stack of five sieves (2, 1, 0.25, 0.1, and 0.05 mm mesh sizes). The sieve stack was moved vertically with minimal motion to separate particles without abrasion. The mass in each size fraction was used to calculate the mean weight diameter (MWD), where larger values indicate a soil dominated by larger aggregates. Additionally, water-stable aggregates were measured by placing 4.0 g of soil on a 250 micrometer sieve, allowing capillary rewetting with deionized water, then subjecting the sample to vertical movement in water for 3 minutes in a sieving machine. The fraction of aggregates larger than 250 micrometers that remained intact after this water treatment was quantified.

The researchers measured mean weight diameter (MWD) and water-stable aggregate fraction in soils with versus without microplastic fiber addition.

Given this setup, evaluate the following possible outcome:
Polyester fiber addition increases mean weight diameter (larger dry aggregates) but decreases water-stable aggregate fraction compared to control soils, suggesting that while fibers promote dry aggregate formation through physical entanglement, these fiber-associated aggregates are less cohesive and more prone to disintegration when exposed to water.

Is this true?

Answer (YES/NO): NO